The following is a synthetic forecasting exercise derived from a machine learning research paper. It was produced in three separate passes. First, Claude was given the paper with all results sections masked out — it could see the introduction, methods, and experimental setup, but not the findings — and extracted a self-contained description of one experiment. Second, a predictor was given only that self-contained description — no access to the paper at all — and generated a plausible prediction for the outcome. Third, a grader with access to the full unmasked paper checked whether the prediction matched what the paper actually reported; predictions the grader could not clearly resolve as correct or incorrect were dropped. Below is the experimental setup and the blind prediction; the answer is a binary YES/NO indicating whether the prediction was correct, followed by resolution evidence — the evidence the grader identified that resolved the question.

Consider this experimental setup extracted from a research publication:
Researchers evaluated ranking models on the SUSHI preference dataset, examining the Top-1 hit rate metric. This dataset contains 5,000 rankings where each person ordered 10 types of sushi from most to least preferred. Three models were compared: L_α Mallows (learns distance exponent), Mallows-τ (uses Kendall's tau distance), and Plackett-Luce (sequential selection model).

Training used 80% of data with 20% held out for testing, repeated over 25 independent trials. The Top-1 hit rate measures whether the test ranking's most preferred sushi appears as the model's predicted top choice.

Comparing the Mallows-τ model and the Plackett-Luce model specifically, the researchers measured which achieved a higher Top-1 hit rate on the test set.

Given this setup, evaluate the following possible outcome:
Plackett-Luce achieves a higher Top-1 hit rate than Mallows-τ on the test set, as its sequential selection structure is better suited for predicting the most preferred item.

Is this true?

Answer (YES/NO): NO